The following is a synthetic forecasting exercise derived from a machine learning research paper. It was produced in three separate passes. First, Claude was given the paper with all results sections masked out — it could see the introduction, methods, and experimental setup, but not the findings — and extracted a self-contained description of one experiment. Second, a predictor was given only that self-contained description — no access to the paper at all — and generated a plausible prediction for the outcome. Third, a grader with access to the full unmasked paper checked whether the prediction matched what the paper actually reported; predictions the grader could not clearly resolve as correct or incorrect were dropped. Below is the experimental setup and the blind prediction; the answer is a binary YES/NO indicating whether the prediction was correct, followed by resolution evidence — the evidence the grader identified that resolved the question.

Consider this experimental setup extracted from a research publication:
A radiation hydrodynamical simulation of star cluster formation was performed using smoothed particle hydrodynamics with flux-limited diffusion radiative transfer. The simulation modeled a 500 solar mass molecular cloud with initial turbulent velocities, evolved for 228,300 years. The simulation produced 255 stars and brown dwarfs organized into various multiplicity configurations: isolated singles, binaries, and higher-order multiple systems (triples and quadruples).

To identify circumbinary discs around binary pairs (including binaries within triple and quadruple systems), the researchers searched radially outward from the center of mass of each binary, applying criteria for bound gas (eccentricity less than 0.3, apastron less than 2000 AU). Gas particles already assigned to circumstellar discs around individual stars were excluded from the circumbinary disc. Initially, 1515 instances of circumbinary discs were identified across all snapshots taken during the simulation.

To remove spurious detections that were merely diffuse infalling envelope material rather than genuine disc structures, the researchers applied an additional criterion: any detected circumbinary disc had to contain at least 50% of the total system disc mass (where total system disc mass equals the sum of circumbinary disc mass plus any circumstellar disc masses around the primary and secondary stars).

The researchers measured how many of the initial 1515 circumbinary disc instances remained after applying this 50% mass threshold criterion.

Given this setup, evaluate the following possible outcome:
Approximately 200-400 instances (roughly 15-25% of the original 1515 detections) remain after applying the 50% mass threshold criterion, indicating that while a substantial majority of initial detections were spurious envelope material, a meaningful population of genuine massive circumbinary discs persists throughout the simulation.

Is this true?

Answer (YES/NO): NO